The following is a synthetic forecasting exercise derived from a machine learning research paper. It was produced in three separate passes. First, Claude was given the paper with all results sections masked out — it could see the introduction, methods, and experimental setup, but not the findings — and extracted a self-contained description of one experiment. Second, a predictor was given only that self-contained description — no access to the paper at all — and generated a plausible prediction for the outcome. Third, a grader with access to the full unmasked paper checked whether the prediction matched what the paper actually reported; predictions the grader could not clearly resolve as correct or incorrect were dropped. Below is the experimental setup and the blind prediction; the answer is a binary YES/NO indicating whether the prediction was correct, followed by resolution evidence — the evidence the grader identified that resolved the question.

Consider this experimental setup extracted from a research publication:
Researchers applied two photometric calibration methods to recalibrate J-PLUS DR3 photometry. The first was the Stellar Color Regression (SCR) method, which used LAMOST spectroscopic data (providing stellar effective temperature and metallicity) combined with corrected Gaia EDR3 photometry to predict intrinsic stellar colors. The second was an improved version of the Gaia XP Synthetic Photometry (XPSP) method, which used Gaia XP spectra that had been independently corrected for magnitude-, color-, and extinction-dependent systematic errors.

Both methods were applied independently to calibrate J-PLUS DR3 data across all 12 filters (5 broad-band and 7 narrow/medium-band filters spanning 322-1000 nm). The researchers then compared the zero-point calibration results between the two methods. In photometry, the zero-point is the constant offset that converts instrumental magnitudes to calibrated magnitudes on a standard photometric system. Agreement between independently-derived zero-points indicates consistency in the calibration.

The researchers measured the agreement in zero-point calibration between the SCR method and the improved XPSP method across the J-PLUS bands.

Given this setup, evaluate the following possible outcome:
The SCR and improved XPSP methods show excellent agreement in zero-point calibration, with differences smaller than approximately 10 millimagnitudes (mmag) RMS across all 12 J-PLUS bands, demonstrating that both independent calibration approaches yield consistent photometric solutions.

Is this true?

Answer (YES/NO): YES